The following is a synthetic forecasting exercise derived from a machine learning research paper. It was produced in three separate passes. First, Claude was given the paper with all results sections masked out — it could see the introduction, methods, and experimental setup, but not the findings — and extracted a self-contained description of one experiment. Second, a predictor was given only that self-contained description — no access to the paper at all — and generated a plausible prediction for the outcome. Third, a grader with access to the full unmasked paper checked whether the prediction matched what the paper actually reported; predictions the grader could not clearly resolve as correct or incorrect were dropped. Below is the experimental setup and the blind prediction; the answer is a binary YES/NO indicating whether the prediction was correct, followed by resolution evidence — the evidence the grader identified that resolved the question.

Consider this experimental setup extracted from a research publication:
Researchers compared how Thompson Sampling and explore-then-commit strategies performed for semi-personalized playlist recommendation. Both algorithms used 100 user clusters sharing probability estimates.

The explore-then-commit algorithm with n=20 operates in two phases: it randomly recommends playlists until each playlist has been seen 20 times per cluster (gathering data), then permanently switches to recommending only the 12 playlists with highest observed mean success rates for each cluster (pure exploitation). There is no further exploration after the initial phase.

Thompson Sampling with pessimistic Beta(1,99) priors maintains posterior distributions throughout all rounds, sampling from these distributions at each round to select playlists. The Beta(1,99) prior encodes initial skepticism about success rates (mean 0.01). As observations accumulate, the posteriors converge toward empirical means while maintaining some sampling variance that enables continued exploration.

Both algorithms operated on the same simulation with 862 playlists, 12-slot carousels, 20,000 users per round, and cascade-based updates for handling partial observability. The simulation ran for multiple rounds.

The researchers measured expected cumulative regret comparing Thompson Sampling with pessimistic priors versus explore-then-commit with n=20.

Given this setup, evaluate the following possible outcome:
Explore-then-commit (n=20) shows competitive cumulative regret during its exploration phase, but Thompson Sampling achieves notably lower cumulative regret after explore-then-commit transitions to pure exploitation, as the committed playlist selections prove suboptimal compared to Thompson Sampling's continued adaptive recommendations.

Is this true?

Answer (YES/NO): NO